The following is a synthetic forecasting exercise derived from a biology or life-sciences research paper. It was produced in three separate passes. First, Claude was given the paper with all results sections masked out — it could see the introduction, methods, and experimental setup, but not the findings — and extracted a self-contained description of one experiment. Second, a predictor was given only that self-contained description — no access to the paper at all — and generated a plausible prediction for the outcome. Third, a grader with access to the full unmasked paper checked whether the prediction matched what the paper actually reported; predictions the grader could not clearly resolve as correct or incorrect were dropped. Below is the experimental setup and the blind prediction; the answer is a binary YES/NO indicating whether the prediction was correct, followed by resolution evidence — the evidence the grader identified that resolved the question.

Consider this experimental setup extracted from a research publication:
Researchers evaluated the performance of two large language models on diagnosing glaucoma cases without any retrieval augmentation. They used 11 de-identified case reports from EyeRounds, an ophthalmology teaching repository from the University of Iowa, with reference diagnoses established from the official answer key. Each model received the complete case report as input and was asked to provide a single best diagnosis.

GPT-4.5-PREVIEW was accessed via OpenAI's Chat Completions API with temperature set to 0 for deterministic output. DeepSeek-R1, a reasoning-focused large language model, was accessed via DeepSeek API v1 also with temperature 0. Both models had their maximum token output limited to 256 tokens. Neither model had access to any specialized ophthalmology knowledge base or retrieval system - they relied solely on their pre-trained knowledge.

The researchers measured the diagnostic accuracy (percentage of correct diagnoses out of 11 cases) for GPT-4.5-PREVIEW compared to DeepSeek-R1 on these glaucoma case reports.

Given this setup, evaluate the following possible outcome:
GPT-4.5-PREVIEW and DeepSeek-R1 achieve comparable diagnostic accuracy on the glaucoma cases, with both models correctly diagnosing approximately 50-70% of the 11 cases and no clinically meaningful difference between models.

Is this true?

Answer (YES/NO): NO